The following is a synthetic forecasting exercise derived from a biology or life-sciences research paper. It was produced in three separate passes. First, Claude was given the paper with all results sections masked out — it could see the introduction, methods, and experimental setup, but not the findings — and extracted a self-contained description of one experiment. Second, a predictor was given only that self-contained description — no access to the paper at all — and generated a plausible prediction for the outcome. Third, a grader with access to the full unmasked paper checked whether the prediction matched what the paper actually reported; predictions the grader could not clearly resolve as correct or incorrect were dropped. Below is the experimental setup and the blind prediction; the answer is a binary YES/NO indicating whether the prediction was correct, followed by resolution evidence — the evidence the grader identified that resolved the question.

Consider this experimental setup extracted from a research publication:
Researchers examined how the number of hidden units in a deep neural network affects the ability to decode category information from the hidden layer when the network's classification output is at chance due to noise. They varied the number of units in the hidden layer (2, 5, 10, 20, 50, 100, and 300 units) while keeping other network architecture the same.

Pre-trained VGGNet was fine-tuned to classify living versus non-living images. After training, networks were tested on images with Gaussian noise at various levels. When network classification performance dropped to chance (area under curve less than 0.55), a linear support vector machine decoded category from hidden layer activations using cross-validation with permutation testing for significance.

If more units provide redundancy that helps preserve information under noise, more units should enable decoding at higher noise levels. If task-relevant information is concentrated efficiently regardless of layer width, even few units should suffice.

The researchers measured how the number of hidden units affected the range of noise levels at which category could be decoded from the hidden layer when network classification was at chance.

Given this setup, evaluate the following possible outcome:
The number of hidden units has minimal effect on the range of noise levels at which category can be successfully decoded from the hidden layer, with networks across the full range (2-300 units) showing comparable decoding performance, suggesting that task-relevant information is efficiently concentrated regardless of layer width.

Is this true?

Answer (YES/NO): NO